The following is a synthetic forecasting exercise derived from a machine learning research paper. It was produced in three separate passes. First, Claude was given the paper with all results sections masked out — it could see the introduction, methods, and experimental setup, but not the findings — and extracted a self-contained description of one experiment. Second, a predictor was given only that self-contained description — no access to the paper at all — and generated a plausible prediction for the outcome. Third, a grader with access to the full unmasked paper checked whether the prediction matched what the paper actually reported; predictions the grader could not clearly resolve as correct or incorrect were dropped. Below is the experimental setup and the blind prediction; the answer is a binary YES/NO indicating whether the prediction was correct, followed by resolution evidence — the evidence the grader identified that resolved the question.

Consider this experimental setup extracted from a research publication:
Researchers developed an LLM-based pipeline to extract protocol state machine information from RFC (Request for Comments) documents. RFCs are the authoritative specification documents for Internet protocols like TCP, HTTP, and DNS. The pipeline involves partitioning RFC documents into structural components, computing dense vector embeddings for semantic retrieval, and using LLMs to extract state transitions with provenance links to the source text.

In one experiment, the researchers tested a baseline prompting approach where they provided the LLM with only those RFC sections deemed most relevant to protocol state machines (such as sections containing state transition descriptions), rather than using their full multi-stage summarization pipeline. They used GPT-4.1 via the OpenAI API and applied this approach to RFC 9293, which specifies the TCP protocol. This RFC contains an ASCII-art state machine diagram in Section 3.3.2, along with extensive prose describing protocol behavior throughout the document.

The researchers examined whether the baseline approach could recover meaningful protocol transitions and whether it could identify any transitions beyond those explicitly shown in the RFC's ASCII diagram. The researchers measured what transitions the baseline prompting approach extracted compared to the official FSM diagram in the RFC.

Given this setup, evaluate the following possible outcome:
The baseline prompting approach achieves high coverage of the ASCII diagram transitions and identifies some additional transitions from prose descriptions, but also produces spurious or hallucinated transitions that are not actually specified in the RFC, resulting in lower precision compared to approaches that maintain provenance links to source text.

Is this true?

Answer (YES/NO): NO